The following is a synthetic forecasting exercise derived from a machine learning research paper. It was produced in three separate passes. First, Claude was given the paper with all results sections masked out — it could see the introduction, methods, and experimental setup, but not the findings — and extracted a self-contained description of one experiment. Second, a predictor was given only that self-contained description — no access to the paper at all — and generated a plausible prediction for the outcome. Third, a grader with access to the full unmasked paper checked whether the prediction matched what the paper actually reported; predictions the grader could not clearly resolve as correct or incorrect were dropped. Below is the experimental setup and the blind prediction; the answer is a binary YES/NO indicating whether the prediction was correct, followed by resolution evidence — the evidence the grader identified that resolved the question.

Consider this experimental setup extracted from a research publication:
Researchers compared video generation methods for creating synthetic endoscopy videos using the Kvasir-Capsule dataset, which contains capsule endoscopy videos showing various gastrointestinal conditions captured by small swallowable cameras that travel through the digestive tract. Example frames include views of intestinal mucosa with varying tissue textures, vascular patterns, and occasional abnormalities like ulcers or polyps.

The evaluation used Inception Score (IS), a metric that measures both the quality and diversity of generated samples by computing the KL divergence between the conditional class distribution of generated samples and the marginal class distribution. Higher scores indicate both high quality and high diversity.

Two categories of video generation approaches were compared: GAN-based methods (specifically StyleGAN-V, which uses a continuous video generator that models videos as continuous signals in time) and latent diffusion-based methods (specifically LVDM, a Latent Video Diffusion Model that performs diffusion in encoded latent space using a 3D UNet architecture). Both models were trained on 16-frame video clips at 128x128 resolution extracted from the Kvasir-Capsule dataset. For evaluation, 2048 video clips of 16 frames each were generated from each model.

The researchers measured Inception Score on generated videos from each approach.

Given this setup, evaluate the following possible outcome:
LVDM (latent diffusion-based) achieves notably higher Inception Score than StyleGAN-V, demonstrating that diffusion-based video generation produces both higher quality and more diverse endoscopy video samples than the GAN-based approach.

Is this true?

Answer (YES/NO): NO